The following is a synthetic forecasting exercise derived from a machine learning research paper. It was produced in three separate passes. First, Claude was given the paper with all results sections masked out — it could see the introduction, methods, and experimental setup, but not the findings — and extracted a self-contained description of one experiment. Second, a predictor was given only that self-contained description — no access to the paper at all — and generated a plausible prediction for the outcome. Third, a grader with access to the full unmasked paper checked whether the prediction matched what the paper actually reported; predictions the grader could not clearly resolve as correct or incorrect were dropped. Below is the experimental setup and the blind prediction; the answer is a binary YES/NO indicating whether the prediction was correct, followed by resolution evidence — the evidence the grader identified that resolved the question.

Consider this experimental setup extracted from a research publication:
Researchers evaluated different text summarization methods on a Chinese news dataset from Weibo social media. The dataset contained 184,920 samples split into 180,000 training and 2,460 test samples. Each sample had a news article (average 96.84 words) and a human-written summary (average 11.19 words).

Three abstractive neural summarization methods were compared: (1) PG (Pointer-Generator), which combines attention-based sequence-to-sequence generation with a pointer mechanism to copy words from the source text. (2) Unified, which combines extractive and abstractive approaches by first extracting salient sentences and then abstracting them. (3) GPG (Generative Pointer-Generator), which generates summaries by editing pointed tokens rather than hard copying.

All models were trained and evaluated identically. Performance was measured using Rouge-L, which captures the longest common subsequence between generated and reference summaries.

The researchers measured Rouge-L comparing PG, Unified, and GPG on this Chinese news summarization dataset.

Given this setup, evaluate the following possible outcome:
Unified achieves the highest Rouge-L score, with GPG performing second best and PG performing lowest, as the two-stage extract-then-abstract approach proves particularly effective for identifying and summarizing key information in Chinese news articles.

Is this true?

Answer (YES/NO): NO